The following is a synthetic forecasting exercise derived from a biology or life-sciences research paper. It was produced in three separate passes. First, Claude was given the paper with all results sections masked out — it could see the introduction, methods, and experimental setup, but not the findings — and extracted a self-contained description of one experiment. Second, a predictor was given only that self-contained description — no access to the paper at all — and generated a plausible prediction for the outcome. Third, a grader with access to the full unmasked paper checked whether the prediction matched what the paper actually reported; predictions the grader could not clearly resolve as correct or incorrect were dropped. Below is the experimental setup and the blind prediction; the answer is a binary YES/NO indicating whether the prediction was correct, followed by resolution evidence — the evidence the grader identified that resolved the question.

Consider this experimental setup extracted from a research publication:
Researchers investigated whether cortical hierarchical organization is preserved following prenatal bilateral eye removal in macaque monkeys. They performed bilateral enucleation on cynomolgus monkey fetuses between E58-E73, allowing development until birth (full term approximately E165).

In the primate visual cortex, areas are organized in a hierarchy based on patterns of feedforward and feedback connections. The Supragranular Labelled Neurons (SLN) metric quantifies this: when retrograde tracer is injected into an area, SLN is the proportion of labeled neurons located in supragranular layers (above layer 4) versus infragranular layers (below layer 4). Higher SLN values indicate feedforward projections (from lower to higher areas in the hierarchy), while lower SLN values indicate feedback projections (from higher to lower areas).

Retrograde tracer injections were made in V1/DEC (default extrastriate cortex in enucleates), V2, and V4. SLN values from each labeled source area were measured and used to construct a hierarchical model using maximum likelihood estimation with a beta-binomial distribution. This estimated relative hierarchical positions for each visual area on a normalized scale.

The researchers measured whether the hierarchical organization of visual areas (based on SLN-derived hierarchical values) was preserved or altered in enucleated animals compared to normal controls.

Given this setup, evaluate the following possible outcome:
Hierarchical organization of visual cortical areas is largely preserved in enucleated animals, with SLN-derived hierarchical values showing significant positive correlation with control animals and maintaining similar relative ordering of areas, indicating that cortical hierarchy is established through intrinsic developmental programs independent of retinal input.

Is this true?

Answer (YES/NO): NO